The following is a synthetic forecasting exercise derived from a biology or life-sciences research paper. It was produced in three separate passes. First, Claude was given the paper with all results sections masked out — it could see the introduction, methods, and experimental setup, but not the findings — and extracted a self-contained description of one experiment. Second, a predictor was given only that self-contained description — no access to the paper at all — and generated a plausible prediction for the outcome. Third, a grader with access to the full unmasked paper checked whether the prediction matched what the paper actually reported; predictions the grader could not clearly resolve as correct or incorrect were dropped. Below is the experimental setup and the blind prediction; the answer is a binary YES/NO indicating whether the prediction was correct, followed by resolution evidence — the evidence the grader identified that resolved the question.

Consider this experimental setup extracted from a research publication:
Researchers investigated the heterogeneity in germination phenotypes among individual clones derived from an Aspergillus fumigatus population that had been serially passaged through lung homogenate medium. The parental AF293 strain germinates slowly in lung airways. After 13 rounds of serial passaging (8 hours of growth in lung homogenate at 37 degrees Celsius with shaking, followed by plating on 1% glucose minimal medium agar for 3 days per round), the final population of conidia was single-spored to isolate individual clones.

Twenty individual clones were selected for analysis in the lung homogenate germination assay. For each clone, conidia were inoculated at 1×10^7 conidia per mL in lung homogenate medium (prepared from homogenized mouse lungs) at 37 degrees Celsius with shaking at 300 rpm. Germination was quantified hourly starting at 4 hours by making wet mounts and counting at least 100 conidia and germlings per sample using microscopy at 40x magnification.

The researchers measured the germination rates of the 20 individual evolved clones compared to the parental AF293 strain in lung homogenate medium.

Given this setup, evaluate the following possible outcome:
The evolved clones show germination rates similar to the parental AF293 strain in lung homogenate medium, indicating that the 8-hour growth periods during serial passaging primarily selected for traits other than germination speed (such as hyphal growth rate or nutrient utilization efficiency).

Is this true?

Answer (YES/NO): NO